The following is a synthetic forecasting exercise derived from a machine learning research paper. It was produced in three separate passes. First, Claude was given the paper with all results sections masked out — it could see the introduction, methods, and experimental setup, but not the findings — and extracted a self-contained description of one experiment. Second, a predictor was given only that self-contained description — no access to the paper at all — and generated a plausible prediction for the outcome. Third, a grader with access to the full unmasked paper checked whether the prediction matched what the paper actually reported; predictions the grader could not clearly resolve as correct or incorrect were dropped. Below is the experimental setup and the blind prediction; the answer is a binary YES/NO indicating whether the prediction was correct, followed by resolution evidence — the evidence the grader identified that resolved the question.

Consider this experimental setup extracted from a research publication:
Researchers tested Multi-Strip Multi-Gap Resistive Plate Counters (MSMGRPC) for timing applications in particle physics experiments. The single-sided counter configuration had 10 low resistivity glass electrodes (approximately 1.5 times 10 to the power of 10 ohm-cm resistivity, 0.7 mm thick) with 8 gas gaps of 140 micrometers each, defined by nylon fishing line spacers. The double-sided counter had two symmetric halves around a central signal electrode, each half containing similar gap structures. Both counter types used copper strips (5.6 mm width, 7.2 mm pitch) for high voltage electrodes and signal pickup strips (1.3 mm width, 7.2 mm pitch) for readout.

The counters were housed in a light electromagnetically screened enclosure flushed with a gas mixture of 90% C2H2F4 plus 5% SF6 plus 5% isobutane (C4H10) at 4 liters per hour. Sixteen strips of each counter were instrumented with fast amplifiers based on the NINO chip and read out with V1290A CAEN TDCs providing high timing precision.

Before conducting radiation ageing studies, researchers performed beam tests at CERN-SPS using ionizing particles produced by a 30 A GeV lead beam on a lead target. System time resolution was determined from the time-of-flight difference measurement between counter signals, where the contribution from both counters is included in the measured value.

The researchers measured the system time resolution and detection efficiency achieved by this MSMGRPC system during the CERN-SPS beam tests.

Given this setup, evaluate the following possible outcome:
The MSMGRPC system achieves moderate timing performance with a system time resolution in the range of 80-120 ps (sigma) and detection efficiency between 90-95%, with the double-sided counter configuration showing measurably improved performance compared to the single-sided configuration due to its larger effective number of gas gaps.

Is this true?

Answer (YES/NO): NO